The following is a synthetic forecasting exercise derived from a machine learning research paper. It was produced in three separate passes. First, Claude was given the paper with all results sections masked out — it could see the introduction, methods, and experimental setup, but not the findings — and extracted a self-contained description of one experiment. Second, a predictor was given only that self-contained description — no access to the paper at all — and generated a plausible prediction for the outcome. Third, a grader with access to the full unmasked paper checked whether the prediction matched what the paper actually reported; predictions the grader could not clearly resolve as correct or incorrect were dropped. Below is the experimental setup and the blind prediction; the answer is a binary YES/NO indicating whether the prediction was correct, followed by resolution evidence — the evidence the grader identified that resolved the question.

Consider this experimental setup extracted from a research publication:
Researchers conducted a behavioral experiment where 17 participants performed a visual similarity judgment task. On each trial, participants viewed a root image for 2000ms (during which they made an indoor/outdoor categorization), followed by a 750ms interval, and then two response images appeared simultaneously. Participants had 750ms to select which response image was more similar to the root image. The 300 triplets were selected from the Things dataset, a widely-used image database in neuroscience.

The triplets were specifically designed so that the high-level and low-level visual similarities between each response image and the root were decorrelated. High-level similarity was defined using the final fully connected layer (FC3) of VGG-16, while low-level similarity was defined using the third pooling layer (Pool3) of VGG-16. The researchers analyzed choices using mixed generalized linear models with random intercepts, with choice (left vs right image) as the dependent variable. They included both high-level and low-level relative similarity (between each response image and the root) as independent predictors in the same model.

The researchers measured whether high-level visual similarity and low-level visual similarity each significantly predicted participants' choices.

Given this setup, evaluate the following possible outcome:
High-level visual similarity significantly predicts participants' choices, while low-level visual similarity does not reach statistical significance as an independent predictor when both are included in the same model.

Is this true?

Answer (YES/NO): NO